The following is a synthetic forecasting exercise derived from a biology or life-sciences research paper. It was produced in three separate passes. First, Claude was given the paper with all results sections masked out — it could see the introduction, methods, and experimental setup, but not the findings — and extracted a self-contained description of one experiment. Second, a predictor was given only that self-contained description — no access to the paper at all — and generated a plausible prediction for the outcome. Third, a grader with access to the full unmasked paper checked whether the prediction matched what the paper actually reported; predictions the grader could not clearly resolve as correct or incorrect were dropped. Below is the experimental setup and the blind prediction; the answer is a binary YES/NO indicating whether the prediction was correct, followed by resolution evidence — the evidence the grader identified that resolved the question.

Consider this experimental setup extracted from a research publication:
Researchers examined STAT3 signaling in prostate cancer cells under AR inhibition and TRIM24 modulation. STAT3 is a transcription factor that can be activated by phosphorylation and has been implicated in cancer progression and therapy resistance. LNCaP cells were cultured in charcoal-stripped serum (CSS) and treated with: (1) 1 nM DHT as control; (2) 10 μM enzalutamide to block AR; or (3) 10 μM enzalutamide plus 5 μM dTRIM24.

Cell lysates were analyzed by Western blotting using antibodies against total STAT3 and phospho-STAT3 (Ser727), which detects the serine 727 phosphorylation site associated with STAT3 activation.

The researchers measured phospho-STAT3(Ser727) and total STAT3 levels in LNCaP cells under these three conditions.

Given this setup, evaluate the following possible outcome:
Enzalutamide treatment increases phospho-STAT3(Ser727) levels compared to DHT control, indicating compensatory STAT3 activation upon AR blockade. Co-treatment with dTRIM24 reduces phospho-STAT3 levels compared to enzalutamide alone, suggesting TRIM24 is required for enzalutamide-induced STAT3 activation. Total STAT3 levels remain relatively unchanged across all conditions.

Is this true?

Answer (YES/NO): YES